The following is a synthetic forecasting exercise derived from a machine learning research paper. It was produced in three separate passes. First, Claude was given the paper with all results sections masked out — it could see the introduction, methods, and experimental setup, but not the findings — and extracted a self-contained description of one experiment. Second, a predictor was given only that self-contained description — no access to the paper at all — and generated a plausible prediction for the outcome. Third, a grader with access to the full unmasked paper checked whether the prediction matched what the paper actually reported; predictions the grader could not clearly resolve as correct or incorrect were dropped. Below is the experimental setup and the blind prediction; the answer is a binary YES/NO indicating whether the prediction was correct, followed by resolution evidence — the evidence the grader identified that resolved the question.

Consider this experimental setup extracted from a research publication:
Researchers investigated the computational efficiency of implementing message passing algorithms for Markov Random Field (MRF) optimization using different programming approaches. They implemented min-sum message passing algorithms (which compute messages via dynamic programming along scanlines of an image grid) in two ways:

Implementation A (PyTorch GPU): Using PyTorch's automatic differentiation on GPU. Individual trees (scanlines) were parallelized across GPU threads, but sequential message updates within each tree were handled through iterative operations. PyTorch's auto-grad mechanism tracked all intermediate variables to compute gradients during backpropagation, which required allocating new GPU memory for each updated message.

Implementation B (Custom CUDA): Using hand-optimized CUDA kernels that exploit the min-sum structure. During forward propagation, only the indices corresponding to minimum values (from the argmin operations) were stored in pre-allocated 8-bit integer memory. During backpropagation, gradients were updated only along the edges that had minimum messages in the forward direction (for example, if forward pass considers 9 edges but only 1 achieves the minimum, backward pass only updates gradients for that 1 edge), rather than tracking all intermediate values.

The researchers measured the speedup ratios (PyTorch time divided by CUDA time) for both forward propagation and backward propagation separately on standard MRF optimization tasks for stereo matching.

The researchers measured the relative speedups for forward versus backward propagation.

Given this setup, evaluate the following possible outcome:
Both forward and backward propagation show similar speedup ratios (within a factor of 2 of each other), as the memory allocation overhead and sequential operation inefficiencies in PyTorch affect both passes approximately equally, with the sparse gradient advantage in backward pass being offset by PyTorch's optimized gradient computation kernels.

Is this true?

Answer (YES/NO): NO